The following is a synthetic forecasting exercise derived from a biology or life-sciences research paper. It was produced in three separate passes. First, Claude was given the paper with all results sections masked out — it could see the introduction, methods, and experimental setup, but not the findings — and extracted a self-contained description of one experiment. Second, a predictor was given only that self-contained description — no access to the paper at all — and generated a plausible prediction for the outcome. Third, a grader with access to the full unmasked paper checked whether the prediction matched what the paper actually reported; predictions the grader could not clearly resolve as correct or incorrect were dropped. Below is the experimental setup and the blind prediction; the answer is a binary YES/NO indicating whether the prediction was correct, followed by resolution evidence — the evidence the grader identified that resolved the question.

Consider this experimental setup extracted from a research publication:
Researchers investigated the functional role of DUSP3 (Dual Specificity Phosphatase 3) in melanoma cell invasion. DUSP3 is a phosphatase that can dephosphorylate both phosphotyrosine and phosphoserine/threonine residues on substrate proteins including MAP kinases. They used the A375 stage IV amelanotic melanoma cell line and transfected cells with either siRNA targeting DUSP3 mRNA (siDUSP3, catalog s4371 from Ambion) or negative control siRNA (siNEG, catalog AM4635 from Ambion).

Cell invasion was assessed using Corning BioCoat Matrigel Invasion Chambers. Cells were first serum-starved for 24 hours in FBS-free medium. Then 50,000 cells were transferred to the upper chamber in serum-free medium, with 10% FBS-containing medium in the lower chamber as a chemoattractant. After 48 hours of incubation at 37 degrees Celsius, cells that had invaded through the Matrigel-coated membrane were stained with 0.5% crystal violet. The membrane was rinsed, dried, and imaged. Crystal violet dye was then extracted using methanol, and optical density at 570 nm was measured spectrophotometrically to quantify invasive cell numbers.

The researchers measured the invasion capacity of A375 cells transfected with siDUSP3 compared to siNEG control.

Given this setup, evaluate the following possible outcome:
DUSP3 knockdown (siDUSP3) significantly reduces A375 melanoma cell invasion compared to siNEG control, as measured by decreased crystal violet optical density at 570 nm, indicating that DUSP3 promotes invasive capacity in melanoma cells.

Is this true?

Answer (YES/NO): YES